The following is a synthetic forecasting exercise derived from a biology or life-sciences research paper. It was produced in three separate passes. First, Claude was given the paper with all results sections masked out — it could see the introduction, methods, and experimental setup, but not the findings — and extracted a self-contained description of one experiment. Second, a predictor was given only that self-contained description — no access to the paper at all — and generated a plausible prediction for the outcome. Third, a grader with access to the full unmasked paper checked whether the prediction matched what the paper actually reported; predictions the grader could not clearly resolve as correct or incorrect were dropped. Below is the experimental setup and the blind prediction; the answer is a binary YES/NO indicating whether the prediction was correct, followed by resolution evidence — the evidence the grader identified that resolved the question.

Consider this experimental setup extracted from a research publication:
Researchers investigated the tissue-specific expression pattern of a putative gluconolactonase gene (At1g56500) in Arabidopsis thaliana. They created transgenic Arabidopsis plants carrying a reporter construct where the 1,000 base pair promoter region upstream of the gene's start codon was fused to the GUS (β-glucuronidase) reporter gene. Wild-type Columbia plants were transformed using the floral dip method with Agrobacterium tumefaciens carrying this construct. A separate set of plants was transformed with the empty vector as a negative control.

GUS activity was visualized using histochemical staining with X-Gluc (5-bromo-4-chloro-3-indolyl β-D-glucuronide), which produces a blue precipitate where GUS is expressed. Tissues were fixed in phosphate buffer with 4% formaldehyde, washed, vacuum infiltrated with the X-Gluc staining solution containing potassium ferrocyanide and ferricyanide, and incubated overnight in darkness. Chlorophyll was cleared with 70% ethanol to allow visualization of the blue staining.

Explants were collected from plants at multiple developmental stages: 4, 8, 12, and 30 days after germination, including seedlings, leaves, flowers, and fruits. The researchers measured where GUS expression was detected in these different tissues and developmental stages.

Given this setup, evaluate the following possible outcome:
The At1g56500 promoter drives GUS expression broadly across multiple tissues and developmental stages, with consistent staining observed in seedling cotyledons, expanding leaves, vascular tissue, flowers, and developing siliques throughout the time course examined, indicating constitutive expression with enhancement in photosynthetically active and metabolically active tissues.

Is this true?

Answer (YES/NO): NO